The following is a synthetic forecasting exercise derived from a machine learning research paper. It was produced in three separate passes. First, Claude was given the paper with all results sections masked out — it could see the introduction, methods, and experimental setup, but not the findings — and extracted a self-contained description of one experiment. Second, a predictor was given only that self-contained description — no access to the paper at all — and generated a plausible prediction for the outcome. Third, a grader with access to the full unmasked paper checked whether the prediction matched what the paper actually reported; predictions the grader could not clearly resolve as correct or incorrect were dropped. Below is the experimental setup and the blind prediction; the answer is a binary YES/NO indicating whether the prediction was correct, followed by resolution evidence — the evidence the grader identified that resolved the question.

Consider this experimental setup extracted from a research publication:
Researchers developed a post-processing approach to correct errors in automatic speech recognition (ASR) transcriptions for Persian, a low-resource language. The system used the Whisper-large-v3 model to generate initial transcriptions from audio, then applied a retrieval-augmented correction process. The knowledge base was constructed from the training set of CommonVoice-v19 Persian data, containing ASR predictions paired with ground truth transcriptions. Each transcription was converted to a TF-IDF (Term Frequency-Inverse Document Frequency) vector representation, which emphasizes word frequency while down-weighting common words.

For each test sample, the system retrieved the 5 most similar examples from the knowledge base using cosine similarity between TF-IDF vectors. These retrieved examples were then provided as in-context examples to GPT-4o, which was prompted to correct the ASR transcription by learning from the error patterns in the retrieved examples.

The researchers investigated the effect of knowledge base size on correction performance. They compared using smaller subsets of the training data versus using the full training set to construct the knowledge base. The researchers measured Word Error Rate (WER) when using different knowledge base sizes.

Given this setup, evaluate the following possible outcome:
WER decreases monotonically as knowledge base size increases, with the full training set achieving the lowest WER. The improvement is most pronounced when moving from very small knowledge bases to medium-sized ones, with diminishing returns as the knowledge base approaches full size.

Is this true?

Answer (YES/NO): NO